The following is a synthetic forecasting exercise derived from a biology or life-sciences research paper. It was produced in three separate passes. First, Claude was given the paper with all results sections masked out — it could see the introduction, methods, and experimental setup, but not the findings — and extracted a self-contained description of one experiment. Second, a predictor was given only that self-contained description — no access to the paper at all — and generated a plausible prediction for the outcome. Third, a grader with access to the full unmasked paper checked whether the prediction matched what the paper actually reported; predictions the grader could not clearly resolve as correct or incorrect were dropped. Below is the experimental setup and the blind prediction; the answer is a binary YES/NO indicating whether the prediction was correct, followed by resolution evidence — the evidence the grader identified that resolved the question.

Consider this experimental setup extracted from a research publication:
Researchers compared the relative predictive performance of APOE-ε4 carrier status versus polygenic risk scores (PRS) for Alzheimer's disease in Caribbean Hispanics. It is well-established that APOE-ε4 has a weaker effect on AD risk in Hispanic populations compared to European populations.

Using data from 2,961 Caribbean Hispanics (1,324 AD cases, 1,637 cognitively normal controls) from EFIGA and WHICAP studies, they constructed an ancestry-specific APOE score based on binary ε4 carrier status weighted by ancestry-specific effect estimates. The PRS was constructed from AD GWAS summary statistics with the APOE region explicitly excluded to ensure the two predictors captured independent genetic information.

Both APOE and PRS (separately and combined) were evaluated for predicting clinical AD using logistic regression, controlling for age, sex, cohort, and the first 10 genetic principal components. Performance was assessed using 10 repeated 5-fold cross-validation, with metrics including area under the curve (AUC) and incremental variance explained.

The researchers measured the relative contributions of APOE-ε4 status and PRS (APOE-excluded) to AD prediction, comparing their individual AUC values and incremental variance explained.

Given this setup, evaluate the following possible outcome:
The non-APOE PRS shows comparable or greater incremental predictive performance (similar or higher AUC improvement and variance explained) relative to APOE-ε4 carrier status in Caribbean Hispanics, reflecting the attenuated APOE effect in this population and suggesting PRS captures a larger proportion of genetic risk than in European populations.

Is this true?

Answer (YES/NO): YES